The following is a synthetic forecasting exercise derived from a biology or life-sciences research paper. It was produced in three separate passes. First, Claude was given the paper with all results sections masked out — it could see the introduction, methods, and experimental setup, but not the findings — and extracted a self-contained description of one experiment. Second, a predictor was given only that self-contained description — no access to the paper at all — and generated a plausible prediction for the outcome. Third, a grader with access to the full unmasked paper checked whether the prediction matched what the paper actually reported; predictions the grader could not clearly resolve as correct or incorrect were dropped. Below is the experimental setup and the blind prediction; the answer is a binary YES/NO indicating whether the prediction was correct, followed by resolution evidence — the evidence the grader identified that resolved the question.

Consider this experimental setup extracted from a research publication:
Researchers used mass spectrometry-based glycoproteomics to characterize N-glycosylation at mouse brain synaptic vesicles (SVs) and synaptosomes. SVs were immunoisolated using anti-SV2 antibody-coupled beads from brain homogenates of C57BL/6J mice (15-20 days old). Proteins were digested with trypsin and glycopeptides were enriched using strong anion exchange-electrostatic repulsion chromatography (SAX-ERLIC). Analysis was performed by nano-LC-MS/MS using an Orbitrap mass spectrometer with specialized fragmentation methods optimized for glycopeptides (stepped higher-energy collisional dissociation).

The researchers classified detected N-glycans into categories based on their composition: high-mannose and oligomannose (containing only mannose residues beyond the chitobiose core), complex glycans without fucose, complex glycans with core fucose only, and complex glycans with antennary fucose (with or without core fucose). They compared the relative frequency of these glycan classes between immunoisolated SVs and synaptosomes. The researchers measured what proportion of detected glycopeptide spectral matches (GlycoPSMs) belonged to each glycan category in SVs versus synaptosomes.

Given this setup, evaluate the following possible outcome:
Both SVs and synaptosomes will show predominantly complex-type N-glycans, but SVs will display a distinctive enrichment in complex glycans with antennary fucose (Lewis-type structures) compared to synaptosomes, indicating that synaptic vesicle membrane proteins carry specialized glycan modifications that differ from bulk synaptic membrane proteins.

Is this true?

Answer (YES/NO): NO